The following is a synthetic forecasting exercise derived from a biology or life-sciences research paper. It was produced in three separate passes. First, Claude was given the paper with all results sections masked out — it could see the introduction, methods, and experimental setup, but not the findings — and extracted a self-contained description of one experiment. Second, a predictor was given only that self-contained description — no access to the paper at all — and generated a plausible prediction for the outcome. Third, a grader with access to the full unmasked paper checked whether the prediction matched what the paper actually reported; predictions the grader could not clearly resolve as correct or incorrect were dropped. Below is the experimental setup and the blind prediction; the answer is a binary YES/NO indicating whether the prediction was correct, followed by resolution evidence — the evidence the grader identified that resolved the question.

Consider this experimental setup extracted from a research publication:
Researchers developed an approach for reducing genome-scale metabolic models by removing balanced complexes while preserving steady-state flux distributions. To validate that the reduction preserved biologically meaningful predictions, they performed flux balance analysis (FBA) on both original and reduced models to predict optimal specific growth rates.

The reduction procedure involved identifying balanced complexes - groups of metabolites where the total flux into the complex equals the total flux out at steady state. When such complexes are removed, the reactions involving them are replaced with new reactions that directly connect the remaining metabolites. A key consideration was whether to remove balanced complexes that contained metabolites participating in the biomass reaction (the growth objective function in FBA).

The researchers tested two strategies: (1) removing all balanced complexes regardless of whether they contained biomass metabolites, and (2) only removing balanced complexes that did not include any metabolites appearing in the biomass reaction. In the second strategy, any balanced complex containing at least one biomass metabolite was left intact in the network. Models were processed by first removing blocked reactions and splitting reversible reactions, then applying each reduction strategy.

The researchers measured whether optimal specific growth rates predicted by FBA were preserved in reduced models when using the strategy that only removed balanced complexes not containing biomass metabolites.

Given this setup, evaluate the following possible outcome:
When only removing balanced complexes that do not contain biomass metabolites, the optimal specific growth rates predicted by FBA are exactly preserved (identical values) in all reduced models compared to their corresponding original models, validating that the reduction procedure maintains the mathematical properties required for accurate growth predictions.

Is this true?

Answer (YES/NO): YES